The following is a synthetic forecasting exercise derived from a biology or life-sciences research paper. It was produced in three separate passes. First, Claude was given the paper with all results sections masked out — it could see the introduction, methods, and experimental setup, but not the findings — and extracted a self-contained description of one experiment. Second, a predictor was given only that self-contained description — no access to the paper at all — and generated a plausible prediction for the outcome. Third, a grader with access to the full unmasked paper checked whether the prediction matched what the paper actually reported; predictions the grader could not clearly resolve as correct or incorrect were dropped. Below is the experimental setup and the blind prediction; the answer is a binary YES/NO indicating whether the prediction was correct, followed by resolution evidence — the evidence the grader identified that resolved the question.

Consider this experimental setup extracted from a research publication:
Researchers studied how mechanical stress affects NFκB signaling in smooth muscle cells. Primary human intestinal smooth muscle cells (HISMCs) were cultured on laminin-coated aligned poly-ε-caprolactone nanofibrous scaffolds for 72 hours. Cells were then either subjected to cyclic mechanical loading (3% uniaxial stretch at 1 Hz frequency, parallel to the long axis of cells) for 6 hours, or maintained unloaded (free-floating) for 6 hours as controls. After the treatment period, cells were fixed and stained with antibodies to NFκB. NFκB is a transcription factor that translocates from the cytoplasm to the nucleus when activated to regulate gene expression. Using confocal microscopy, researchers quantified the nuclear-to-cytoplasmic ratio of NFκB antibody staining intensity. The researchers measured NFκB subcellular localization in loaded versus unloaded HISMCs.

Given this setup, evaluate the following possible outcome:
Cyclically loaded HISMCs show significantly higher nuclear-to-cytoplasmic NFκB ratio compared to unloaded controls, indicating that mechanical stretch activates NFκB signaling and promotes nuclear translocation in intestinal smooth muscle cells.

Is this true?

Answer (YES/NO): YES